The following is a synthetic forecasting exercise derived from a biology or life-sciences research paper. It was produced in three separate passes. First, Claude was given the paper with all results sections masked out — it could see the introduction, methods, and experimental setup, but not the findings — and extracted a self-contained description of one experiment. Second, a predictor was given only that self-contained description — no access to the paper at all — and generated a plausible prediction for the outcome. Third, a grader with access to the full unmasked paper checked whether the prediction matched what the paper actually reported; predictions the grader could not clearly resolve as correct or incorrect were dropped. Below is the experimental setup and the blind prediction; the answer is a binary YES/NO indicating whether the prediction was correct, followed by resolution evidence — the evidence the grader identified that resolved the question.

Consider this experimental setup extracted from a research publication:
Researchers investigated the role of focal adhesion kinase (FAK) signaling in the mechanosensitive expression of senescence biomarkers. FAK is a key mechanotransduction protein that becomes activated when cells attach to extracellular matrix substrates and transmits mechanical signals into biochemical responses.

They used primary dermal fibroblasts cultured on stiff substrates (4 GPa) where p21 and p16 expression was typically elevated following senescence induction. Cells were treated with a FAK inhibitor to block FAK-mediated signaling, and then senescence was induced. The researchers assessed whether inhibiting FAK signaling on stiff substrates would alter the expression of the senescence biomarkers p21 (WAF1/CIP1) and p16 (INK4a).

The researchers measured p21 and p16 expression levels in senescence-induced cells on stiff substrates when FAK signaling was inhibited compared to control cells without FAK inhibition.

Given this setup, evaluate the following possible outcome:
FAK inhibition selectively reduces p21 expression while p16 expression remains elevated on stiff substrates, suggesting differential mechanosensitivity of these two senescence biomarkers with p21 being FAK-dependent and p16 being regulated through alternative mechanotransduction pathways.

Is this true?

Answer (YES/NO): YES